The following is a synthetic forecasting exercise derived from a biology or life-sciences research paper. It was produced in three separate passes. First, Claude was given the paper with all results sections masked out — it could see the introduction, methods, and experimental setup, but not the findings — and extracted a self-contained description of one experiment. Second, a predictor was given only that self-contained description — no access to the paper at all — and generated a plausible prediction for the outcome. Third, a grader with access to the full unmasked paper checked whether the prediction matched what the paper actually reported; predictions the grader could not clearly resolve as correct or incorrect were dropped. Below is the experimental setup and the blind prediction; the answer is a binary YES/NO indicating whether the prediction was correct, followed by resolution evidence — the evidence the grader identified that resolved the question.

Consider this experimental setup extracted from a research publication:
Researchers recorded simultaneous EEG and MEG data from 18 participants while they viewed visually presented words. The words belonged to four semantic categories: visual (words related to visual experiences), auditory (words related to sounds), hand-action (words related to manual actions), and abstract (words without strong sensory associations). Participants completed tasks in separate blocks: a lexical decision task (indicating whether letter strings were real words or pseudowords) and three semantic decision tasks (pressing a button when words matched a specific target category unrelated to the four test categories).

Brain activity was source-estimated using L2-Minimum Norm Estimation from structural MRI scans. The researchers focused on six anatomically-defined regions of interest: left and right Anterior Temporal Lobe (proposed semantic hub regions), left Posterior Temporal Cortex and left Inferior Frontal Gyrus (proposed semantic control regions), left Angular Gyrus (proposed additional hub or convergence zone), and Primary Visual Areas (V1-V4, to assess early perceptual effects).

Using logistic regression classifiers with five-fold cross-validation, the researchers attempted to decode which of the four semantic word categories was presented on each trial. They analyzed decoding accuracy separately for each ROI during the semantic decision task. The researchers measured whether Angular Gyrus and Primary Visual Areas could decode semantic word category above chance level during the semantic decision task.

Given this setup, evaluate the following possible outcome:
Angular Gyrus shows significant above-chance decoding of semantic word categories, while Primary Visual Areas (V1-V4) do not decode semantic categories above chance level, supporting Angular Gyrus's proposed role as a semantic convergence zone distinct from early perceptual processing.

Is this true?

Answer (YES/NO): NO